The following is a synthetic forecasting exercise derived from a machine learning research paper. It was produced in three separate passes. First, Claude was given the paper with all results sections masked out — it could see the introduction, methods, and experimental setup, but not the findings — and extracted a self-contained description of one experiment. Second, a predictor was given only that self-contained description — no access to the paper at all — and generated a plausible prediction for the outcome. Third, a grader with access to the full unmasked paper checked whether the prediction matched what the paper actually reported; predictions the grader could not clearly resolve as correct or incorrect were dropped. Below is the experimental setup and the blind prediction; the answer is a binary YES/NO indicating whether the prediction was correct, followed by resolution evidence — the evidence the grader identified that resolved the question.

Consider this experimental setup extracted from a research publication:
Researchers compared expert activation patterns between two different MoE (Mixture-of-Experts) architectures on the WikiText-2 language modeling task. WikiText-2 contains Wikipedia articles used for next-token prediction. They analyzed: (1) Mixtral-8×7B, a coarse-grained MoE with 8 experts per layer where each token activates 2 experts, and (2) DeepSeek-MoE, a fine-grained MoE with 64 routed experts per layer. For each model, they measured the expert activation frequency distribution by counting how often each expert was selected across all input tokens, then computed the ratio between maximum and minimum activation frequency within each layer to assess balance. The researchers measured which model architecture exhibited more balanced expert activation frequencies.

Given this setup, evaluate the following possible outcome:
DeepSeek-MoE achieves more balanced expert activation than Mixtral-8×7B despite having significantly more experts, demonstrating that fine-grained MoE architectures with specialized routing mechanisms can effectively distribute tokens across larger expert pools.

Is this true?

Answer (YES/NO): NO